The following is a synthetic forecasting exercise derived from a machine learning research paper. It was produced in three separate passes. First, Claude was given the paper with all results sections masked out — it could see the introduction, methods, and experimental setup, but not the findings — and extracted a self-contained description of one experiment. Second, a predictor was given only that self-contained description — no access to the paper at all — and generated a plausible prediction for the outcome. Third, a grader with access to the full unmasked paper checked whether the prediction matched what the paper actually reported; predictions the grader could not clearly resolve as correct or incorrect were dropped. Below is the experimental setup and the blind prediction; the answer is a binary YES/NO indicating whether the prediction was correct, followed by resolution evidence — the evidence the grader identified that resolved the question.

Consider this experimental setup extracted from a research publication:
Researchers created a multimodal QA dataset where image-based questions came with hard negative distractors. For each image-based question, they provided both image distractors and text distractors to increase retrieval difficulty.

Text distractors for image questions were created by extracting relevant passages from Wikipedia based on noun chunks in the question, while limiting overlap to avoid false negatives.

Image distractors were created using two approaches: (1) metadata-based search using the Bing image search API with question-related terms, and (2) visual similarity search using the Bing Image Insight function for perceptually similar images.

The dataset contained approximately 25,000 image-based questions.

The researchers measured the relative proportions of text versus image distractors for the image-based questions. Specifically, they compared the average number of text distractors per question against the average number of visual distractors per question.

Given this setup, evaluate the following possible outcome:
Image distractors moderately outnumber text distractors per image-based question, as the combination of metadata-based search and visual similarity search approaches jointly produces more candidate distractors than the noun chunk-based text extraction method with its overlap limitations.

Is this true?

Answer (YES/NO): NO